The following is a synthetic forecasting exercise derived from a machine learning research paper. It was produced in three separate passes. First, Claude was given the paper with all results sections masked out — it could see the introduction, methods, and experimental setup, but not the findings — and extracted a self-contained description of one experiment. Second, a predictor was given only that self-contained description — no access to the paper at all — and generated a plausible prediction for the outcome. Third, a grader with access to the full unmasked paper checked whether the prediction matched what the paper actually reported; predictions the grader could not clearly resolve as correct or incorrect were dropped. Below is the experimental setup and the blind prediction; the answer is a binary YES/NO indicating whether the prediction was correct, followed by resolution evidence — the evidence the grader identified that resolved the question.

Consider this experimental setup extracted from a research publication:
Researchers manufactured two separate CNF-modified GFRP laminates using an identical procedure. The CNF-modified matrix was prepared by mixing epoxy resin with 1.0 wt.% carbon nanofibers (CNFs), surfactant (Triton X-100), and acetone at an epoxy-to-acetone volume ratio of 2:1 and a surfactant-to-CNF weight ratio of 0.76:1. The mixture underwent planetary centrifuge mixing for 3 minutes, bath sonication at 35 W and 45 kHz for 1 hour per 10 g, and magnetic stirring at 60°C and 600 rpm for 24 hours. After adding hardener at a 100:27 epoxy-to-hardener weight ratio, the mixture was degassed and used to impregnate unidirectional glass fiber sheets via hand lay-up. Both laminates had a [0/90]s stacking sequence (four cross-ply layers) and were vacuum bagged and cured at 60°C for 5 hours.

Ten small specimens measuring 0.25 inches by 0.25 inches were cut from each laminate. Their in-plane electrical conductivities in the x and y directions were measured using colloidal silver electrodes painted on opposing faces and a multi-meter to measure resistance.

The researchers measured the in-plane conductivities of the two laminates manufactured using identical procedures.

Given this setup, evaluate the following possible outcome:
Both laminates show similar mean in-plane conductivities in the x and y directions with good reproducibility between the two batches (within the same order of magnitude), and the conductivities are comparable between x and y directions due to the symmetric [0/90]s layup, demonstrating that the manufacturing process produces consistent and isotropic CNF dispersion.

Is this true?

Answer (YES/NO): NO